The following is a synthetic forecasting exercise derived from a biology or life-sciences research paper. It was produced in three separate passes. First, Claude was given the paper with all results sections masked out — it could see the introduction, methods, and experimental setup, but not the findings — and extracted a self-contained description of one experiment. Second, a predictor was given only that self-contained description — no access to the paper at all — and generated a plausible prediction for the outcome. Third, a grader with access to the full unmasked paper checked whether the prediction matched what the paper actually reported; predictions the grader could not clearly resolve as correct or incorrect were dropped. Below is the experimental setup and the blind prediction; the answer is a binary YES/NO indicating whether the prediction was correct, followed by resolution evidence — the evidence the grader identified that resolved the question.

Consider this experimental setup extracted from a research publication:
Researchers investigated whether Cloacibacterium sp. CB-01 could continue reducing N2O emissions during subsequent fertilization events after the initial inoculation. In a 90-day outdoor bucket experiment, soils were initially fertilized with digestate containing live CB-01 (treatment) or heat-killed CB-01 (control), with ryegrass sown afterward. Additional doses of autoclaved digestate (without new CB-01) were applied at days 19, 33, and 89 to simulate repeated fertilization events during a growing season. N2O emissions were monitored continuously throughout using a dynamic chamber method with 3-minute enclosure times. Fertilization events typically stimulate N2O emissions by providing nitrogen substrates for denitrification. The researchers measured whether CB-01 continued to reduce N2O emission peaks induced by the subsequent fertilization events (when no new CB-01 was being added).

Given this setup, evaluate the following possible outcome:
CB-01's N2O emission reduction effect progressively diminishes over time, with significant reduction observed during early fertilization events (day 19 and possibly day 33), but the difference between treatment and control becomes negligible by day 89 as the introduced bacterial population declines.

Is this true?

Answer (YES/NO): NO